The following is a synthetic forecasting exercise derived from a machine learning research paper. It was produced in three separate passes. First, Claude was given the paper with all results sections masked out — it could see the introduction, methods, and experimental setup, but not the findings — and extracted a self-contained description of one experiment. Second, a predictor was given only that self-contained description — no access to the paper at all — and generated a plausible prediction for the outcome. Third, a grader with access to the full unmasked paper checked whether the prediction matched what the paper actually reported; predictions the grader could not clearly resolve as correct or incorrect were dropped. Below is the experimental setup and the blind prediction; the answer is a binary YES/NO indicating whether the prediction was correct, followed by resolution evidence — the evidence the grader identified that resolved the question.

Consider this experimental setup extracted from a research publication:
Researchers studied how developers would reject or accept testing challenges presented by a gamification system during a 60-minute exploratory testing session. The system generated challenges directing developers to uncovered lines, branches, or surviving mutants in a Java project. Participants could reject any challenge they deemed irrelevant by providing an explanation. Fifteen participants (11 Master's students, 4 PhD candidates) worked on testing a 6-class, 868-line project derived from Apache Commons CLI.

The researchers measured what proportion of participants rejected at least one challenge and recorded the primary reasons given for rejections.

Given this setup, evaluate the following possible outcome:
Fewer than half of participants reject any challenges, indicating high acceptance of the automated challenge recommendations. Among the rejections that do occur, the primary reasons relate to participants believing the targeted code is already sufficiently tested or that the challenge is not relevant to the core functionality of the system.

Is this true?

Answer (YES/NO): NO